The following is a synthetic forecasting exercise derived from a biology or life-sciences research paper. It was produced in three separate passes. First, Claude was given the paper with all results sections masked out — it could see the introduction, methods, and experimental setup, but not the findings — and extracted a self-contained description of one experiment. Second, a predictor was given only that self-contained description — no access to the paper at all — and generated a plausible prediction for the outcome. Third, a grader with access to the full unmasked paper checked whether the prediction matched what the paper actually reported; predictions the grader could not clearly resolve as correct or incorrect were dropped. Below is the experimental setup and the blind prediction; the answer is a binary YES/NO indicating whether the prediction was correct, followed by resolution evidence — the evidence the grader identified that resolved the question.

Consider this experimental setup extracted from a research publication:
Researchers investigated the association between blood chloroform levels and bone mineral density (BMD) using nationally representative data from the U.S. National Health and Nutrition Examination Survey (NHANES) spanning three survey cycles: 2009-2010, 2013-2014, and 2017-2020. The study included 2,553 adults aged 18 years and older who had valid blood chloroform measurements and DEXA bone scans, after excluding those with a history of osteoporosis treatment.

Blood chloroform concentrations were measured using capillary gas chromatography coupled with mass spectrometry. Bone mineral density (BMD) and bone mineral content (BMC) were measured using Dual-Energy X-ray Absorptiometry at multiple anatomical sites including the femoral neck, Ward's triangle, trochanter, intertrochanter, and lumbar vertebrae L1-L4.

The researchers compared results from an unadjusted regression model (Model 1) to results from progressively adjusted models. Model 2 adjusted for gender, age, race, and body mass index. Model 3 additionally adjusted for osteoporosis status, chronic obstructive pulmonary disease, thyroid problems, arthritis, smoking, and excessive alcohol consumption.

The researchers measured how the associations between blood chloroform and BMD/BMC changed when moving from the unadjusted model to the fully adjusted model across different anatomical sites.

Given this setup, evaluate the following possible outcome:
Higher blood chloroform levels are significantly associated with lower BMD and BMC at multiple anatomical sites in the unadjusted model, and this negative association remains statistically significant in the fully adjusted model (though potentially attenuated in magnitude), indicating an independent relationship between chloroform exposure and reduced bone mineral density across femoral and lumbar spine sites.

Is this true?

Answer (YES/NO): NO